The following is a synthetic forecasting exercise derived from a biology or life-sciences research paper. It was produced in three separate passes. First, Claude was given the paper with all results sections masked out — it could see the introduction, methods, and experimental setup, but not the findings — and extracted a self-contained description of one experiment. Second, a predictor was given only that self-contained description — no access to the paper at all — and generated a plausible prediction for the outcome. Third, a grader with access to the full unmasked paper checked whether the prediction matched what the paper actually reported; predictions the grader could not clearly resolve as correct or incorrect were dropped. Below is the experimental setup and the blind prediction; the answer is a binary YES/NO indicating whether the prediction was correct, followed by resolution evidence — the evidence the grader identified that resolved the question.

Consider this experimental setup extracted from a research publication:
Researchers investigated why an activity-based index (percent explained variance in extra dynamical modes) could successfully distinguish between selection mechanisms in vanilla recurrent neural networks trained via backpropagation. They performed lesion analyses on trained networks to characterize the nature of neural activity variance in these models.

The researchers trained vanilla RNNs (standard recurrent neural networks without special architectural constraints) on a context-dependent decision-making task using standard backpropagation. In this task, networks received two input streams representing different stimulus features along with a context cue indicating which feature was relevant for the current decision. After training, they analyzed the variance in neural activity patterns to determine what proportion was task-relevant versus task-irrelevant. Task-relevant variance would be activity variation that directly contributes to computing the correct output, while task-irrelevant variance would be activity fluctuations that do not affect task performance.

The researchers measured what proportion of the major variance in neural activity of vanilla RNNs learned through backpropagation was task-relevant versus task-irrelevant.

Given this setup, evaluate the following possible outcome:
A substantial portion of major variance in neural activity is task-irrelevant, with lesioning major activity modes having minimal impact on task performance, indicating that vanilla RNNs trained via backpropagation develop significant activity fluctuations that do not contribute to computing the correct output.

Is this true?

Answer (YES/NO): NO